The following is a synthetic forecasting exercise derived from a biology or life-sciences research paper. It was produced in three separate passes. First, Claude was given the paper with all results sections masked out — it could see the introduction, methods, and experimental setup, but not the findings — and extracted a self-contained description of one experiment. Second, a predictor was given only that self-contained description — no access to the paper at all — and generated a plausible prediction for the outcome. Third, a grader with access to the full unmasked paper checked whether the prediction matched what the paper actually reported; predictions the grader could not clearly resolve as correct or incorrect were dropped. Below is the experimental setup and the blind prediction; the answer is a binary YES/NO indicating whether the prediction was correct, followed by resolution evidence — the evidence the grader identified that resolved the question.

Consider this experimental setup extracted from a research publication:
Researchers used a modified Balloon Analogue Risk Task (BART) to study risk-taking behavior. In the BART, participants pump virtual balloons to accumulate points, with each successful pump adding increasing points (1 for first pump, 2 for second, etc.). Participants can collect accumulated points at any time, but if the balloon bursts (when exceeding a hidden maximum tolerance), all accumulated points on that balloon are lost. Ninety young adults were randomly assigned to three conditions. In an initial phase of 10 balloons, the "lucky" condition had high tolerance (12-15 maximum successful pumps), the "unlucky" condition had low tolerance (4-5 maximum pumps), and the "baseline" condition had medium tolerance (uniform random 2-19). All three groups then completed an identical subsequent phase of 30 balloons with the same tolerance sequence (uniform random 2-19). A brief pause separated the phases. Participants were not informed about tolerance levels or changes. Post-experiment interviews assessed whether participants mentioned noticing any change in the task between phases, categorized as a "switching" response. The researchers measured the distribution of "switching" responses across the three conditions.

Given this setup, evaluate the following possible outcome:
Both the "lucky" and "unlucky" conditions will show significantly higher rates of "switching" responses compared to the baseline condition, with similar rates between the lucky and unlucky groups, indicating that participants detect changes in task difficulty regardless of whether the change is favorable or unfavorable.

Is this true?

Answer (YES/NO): NO